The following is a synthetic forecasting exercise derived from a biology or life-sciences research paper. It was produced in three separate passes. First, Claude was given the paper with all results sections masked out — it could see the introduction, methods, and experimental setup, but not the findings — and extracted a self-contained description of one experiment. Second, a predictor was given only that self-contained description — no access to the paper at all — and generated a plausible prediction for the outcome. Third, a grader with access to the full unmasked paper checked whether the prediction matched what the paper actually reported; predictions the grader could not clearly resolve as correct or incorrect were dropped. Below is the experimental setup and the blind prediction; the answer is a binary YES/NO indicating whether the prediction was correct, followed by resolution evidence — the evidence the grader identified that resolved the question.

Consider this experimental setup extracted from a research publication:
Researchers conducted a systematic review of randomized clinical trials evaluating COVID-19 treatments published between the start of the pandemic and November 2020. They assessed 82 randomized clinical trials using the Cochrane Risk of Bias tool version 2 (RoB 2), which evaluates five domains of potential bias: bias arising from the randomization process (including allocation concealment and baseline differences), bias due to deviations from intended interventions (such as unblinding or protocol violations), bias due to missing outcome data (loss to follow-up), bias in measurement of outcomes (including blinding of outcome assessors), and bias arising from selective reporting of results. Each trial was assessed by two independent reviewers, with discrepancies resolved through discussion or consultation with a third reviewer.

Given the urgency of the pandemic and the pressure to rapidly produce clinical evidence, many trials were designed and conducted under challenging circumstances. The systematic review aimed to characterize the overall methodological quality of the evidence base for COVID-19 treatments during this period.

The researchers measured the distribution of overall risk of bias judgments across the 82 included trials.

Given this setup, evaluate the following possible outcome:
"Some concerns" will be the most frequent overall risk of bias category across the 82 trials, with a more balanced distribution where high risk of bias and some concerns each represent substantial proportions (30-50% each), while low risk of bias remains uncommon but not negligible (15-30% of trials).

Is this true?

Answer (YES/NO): NO